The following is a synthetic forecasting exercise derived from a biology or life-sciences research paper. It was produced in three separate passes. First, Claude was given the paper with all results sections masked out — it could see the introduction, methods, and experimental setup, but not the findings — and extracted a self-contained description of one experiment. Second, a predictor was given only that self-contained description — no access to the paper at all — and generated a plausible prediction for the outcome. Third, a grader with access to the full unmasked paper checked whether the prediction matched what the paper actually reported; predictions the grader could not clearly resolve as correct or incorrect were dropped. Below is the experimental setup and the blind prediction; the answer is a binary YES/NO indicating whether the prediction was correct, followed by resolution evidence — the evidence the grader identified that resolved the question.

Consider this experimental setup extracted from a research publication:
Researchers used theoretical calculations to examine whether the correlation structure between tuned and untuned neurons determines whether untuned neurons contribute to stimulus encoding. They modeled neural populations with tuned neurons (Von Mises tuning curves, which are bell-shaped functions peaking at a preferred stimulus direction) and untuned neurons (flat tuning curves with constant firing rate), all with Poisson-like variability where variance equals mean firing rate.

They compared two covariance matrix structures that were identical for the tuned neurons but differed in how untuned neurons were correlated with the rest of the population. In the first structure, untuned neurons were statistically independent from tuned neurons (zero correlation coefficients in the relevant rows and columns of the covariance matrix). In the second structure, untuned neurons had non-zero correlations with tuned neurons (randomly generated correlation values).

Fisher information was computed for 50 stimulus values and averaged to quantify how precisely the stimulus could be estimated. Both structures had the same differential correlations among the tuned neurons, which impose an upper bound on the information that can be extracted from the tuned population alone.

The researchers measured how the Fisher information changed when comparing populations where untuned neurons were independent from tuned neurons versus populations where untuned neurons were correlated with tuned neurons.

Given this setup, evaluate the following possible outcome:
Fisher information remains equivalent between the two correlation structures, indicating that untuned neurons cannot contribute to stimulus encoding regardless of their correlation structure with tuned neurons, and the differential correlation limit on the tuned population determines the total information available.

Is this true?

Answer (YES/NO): NO